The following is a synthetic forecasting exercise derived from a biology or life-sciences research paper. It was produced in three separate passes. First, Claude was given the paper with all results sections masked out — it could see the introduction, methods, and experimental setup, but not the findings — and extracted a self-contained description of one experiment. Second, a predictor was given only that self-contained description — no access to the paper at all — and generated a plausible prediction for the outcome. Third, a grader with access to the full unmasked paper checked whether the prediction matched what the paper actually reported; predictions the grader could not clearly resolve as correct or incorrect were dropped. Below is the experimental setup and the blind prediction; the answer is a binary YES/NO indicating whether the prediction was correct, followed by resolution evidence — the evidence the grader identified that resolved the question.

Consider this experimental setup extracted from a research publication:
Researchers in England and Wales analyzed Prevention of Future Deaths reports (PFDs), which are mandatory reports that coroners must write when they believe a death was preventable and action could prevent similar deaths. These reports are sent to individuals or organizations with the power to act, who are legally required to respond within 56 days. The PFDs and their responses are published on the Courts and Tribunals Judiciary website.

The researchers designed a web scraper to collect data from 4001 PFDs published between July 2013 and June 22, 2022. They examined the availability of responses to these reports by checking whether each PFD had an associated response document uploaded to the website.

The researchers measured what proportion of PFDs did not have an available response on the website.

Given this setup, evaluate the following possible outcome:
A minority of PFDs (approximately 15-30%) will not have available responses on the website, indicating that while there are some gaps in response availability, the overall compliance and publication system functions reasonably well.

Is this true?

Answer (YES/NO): NO